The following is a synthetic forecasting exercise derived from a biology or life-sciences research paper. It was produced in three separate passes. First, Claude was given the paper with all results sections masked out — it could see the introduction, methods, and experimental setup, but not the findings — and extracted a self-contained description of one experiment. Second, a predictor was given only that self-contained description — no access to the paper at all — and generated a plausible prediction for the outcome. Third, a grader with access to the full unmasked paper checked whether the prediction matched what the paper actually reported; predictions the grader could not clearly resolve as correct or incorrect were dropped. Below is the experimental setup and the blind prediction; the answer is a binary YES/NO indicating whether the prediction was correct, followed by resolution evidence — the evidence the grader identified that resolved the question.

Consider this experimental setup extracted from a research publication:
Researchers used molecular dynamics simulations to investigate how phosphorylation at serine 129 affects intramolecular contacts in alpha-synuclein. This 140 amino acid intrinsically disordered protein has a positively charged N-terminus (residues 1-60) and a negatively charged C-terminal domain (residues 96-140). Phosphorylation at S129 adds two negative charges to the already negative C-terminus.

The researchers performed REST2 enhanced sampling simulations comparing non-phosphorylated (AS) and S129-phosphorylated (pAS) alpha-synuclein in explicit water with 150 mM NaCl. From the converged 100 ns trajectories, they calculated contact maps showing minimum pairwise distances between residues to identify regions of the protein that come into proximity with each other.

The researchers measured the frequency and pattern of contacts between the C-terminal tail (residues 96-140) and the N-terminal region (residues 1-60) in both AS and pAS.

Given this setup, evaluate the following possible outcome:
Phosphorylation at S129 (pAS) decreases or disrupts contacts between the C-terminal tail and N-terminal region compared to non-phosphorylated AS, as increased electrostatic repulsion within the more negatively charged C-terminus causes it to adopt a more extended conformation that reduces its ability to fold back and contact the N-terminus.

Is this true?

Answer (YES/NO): NO